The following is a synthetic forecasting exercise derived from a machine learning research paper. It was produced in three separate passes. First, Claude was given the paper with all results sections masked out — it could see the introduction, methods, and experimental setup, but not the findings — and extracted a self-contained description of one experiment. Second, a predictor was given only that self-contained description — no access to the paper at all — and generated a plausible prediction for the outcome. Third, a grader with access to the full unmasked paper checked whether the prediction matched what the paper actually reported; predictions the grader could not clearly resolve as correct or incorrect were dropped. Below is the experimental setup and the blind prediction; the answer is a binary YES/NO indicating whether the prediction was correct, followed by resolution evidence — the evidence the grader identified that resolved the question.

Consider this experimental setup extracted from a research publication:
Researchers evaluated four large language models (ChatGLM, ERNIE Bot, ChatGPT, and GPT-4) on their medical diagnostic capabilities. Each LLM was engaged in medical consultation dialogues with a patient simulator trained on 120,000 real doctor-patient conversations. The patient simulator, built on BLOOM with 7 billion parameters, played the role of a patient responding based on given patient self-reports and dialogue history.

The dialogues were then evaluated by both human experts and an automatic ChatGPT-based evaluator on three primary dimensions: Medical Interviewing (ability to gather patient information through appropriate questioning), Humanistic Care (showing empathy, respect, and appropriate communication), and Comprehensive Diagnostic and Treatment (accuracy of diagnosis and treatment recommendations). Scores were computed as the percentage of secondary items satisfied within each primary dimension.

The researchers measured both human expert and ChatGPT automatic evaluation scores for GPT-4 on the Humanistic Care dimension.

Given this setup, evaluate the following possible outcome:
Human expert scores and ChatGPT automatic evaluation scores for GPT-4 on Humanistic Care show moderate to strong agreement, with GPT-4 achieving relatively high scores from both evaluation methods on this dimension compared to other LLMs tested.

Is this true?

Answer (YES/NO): NO